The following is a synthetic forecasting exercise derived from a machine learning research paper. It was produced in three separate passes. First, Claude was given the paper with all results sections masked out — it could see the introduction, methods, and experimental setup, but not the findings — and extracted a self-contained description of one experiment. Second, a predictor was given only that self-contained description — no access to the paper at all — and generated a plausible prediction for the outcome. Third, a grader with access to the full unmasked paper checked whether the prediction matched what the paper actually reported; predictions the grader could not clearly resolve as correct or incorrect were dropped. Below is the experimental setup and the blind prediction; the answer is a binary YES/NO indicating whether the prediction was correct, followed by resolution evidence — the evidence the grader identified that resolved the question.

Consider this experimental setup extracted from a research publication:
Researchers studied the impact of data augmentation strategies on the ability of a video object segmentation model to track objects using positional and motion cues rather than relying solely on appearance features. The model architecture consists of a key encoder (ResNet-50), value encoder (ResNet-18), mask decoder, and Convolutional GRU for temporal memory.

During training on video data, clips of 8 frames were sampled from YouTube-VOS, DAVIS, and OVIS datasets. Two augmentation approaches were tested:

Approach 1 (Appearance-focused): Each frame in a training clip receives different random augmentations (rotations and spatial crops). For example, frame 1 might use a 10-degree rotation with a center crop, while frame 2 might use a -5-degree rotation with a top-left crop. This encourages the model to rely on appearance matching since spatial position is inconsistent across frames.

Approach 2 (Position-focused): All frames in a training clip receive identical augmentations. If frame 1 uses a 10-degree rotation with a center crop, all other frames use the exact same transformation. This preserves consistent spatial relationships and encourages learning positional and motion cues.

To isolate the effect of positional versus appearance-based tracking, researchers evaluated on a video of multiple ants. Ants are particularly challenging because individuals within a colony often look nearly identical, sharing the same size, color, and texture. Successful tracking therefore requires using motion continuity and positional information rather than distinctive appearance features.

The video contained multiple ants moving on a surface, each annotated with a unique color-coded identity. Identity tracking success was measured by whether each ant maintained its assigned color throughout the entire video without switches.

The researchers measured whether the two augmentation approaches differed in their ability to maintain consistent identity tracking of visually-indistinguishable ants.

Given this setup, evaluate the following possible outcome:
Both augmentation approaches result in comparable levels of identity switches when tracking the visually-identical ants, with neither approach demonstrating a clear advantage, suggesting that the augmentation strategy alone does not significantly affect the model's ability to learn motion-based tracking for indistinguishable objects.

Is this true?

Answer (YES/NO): NO